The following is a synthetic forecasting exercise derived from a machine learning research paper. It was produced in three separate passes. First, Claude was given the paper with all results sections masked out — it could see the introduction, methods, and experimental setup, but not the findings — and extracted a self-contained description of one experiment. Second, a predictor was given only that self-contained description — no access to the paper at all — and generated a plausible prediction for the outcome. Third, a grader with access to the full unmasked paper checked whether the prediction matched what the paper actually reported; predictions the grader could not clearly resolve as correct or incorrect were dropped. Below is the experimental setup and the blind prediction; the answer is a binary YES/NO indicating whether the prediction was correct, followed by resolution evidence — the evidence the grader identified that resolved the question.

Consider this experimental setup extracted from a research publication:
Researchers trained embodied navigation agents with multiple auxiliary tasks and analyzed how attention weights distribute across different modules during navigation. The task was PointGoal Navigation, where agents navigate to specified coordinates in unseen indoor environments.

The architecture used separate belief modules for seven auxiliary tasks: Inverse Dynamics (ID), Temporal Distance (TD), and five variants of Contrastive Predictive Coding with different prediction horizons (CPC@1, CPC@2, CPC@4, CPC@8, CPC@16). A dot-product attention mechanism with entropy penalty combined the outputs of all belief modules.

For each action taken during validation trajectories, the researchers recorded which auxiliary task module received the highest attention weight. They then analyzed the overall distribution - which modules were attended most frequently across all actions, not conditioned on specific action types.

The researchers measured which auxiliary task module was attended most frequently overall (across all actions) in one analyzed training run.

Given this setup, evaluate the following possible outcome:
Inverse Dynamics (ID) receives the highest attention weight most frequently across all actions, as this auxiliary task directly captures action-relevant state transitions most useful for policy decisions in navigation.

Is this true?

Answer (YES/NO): NO